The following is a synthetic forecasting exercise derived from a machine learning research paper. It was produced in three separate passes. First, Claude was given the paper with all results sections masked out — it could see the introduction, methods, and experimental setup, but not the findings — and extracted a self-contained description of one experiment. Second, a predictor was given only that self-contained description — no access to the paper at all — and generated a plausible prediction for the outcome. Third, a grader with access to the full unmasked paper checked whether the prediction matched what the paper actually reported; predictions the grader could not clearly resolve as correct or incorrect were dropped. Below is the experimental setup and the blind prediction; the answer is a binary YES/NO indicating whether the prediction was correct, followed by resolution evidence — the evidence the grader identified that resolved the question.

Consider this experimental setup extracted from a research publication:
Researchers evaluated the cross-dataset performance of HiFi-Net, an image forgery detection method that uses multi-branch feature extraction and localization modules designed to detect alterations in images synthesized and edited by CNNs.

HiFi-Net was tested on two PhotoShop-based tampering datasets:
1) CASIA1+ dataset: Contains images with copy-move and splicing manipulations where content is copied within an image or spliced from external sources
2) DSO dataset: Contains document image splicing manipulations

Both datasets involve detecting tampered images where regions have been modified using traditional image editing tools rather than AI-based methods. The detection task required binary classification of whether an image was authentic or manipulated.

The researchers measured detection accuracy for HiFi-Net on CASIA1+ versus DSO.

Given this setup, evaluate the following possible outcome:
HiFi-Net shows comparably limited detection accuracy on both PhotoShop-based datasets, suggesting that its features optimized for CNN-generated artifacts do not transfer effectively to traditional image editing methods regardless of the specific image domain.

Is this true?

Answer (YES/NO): NO